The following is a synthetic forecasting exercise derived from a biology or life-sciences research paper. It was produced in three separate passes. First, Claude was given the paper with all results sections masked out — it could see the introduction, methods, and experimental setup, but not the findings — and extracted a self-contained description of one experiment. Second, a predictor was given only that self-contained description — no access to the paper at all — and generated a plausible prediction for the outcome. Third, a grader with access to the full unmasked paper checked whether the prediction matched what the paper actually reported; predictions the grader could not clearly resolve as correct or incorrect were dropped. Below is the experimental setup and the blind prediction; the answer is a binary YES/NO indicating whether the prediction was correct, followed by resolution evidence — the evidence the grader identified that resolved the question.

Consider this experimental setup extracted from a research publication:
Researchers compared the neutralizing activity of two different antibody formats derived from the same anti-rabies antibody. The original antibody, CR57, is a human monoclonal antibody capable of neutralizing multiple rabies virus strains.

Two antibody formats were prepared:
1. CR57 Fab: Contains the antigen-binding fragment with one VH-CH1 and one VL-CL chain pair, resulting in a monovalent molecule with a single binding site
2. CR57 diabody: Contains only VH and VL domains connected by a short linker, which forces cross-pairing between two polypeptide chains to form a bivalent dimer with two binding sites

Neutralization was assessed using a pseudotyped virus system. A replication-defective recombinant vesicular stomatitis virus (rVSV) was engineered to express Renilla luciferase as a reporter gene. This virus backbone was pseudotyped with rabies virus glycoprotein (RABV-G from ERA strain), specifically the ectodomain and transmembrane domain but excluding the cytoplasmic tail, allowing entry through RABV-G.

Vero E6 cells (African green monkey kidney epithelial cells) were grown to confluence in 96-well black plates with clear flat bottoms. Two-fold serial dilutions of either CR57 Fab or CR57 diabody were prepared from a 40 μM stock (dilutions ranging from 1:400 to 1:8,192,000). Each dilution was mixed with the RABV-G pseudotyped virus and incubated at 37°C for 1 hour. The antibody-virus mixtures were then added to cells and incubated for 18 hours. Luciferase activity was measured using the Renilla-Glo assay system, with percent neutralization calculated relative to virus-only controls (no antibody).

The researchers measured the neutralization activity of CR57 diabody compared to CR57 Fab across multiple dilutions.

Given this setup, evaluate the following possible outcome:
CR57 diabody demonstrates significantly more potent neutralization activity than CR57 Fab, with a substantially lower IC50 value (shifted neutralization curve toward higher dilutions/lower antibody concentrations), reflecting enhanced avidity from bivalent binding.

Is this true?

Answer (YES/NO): NO